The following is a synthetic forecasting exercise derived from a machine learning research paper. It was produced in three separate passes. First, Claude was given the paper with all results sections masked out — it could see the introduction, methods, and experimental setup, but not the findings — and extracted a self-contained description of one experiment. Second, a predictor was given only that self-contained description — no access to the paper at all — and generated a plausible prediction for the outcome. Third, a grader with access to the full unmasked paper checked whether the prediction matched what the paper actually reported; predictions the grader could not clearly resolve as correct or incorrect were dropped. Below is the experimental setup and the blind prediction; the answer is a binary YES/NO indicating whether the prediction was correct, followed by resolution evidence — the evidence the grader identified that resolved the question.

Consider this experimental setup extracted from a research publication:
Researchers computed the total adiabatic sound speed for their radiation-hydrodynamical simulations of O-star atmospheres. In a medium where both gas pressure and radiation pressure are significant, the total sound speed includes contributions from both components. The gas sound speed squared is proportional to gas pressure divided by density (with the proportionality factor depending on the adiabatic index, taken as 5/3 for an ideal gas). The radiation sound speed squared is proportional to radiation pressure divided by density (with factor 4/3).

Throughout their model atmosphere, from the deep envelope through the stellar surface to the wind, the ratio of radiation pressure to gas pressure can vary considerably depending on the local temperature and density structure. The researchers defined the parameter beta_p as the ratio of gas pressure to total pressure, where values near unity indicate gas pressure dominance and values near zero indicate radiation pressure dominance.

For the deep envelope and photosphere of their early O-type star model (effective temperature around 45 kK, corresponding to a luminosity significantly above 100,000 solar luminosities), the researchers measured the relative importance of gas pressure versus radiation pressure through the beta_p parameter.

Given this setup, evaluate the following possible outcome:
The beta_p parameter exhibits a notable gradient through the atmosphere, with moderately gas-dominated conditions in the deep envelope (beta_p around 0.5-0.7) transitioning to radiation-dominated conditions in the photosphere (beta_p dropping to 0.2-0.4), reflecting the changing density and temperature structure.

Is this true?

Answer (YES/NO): NO